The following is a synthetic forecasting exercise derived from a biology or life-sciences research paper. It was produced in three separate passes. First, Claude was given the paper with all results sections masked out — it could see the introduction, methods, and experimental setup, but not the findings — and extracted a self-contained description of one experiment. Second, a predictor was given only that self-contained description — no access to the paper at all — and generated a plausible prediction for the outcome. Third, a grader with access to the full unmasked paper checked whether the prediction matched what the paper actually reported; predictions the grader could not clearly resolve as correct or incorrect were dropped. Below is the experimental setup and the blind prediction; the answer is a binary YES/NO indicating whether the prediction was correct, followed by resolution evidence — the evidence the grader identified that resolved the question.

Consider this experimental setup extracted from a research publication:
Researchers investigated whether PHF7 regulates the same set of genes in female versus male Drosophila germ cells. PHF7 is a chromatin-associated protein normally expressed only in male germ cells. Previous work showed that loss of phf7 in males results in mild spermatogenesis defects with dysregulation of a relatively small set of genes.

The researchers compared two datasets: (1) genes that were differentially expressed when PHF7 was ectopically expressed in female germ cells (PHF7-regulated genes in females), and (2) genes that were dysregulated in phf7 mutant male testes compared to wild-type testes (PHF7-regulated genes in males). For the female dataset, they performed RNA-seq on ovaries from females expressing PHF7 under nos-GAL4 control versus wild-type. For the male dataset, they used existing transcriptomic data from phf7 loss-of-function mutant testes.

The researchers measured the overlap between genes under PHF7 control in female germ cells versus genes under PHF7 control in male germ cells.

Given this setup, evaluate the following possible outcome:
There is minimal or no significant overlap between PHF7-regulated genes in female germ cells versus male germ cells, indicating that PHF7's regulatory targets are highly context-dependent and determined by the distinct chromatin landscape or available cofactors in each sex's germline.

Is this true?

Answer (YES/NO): YES